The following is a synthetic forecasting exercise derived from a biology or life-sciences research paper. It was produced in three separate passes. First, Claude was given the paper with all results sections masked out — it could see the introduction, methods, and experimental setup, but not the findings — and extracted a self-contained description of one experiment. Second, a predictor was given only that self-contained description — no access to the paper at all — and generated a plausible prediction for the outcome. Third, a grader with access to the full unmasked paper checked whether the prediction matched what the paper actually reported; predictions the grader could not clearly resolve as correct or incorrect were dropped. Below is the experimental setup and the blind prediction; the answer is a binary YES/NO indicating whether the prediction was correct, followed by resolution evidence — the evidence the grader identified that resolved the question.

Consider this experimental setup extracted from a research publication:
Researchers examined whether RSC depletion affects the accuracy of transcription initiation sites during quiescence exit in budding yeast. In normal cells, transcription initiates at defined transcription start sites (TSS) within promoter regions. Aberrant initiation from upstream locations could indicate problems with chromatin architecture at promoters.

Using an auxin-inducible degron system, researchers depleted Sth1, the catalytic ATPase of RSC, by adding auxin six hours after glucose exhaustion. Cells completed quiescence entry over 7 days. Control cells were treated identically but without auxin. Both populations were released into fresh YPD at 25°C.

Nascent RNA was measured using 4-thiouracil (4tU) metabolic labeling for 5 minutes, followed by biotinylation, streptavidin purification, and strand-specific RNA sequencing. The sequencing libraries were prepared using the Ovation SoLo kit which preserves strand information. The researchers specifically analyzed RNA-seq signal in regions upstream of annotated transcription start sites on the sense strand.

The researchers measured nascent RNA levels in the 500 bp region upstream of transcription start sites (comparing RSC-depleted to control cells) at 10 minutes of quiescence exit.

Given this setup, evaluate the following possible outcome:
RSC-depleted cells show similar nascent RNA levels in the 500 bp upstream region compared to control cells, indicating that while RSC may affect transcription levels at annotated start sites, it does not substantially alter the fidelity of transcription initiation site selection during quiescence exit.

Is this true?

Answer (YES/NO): NO